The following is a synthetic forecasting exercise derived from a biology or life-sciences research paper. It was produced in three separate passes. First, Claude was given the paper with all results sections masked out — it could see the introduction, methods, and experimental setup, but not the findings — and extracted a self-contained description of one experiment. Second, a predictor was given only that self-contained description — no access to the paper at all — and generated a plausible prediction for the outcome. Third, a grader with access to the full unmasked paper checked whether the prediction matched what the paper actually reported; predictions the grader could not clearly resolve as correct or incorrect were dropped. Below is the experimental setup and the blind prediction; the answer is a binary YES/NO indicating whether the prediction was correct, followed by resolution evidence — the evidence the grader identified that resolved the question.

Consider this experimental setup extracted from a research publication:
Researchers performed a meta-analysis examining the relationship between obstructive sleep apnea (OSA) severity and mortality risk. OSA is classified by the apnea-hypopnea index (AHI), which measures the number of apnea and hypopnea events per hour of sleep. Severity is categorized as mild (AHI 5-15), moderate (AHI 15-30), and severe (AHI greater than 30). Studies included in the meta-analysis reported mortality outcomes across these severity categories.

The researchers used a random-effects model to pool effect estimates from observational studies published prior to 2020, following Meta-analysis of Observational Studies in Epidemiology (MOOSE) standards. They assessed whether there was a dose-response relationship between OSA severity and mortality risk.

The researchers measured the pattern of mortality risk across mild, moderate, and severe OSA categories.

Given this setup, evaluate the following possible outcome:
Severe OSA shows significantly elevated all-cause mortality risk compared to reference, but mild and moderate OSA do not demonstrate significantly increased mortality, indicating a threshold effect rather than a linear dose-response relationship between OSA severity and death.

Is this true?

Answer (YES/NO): NO